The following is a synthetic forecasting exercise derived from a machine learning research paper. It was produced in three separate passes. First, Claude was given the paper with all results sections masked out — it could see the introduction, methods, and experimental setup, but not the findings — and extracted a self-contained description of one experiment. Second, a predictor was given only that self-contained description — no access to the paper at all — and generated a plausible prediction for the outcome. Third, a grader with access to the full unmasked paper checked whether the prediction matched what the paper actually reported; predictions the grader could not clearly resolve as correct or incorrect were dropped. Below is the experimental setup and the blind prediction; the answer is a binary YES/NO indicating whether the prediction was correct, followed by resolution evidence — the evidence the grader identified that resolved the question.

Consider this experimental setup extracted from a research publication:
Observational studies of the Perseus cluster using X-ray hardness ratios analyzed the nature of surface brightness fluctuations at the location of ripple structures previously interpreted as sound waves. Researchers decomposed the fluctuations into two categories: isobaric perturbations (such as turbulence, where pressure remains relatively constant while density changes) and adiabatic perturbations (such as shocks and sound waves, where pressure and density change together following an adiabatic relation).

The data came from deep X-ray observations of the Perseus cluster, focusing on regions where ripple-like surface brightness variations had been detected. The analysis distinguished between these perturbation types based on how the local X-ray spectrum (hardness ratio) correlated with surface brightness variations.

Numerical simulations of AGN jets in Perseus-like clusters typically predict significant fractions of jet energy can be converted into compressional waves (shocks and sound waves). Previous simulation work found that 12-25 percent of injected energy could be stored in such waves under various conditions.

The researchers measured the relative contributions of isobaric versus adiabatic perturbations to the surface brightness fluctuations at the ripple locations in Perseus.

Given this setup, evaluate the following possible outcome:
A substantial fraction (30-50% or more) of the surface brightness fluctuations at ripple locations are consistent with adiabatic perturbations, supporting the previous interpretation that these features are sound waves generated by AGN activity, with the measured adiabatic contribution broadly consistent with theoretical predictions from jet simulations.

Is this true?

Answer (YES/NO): NO